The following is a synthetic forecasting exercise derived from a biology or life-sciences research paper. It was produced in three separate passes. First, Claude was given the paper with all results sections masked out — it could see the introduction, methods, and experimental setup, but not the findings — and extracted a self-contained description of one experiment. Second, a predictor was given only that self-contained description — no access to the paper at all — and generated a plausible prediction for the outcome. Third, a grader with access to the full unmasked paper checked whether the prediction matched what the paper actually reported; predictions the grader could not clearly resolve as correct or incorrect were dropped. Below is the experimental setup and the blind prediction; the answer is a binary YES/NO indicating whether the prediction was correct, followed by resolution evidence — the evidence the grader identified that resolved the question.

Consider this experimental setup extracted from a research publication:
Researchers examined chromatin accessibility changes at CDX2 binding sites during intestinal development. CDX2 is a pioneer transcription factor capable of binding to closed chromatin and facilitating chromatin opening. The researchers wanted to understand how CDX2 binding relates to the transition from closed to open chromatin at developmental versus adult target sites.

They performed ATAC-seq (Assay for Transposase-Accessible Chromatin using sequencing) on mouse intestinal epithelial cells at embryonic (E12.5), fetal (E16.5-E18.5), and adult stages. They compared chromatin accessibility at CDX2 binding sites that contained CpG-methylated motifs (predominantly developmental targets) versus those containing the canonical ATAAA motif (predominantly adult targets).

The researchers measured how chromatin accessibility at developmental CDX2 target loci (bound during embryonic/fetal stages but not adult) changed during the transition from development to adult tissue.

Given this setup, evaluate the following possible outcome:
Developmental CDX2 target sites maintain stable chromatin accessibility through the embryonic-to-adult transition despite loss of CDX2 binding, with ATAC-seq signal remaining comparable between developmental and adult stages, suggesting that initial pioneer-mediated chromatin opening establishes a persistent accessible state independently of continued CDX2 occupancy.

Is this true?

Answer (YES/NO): NO